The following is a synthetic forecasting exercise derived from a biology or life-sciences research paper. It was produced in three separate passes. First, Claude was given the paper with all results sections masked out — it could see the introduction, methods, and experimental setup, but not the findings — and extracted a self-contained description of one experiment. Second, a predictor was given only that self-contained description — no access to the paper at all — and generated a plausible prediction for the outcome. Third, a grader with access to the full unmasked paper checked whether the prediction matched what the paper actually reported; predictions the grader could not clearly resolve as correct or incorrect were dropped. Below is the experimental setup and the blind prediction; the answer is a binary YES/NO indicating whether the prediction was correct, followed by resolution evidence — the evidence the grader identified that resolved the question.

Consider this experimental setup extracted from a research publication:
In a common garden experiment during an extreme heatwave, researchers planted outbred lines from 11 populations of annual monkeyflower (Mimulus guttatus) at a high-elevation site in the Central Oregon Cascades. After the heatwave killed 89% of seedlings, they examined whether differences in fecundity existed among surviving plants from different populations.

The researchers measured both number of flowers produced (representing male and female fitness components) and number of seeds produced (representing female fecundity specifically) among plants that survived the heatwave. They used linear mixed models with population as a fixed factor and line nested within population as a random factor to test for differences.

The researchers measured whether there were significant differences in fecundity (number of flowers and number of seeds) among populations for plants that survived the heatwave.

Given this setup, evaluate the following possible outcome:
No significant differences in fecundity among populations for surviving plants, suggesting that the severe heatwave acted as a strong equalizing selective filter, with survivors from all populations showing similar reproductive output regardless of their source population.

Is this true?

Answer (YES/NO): YES